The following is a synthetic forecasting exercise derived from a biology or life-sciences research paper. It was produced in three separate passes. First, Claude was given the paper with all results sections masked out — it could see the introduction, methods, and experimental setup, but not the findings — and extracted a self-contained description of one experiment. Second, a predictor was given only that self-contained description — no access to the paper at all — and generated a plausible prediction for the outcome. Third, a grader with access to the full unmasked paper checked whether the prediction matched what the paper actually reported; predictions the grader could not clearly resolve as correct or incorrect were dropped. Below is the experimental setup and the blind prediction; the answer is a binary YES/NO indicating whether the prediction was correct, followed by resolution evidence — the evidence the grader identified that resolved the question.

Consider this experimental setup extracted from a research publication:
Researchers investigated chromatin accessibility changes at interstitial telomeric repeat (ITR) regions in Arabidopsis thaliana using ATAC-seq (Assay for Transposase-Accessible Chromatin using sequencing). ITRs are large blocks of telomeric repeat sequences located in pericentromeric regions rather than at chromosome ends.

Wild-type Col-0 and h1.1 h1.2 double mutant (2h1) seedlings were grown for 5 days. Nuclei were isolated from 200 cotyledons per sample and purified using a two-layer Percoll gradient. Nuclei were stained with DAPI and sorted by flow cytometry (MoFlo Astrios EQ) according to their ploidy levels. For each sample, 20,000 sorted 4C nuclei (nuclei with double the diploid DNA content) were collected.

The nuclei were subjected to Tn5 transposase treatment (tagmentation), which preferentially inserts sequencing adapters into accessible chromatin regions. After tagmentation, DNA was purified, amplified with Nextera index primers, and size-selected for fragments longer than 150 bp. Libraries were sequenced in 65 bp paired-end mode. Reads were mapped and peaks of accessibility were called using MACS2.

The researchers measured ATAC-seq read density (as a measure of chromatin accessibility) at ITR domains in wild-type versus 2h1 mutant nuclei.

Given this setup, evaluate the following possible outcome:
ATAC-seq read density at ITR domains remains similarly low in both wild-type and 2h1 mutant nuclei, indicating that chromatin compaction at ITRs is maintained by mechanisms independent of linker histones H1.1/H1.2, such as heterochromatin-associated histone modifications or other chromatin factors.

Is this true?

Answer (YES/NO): YES